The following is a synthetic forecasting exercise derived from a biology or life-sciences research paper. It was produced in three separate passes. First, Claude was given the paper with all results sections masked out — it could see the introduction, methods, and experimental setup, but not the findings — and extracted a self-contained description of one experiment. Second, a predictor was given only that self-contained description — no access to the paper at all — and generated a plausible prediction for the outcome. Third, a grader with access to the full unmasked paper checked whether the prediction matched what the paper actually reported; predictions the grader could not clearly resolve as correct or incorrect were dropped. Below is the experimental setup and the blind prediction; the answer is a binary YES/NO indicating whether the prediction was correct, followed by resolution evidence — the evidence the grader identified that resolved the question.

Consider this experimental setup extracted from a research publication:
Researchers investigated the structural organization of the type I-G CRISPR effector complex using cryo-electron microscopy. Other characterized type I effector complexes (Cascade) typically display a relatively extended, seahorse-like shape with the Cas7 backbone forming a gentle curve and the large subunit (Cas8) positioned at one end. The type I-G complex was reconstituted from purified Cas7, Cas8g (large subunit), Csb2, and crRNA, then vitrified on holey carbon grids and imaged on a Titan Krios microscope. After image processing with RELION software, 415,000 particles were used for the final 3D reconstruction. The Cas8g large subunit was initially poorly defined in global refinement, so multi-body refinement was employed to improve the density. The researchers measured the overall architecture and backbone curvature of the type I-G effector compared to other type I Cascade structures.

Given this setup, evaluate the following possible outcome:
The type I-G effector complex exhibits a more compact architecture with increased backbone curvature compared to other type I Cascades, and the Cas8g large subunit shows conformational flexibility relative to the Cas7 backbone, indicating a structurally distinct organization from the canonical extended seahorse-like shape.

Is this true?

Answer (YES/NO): YES